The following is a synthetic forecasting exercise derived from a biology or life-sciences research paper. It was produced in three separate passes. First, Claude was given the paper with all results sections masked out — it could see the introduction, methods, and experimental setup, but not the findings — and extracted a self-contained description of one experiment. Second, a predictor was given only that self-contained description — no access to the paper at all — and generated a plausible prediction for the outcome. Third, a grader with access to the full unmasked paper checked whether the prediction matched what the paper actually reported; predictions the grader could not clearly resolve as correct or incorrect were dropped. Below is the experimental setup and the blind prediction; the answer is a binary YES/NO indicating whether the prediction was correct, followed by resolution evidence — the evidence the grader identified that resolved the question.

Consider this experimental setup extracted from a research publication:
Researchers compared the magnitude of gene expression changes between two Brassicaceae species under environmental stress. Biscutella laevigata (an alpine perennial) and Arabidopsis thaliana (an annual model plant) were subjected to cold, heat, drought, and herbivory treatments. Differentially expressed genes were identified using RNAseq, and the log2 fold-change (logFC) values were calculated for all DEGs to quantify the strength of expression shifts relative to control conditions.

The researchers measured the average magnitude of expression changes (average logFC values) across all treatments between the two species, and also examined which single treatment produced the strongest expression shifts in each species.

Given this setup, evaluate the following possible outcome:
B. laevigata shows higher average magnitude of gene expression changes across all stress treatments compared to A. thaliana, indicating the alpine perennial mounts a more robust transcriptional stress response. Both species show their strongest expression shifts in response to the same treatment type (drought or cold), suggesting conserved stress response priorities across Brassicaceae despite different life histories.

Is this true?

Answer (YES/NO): NO